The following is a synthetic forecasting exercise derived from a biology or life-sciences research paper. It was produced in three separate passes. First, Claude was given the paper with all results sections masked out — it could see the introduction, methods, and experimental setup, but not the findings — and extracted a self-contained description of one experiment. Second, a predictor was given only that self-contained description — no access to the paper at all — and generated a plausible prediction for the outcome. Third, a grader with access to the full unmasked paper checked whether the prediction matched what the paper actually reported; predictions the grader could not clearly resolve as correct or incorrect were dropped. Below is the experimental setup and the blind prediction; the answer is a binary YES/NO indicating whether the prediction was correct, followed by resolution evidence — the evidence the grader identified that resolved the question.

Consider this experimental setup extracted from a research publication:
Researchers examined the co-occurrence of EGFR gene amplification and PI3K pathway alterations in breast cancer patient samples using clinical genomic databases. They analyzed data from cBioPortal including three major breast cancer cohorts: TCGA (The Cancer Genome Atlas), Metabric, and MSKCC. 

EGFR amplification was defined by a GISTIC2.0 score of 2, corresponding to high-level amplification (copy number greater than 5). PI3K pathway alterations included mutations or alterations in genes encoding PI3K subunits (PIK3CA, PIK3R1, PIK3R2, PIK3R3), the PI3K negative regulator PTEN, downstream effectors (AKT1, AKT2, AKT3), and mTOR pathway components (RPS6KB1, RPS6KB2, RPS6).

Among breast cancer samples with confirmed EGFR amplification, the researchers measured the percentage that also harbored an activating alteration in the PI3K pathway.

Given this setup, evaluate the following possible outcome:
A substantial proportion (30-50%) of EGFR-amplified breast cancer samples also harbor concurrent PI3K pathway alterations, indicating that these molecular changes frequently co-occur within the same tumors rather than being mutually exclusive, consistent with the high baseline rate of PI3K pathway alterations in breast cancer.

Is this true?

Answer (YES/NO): NO